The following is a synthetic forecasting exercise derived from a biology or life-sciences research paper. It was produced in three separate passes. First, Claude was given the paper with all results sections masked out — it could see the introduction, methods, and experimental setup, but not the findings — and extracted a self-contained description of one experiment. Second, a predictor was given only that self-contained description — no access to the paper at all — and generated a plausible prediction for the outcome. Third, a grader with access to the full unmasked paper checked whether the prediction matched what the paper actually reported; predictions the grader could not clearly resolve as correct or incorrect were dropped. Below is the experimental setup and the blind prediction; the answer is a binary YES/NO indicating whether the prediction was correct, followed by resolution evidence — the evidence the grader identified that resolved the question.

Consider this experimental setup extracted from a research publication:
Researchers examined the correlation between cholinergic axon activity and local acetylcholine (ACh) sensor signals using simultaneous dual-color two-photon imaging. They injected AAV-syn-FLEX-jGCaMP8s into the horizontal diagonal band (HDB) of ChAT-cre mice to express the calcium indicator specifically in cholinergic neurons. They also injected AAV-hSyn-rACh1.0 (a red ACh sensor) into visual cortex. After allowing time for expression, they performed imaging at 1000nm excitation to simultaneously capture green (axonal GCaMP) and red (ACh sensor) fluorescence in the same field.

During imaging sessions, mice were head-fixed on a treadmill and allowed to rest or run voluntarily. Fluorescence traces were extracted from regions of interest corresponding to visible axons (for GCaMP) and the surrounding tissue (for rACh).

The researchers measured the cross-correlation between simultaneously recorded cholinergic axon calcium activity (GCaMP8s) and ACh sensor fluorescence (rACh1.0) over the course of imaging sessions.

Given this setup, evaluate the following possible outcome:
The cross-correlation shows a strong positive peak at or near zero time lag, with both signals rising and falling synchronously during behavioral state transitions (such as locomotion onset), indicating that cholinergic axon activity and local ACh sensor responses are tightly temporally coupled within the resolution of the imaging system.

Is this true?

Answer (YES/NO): NO